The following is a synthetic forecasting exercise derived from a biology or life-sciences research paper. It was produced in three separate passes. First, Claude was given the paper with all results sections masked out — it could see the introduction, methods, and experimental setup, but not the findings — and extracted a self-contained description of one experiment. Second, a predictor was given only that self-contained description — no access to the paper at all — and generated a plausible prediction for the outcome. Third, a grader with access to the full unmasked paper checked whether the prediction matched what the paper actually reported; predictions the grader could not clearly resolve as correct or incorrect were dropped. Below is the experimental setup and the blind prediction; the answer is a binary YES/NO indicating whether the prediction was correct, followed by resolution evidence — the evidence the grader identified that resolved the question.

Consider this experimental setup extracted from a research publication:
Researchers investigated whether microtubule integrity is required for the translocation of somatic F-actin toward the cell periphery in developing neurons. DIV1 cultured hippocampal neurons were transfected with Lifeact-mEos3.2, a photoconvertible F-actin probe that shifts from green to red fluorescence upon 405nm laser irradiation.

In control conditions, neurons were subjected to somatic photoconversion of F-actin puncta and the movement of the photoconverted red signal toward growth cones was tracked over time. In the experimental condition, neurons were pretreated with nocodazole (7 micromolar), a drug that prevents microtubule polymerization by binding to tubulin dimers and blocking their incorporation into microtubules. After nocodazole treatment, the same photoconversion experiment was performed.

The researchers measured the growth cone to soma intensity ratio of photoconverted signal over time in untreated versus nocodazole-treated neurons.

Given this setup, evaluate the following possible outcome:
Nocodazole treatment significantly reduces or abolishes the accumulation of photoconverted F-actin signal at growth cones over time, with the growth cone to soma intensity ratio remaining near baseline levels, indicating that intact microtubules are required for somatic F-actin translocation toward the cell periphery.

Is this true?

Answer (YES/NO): YES